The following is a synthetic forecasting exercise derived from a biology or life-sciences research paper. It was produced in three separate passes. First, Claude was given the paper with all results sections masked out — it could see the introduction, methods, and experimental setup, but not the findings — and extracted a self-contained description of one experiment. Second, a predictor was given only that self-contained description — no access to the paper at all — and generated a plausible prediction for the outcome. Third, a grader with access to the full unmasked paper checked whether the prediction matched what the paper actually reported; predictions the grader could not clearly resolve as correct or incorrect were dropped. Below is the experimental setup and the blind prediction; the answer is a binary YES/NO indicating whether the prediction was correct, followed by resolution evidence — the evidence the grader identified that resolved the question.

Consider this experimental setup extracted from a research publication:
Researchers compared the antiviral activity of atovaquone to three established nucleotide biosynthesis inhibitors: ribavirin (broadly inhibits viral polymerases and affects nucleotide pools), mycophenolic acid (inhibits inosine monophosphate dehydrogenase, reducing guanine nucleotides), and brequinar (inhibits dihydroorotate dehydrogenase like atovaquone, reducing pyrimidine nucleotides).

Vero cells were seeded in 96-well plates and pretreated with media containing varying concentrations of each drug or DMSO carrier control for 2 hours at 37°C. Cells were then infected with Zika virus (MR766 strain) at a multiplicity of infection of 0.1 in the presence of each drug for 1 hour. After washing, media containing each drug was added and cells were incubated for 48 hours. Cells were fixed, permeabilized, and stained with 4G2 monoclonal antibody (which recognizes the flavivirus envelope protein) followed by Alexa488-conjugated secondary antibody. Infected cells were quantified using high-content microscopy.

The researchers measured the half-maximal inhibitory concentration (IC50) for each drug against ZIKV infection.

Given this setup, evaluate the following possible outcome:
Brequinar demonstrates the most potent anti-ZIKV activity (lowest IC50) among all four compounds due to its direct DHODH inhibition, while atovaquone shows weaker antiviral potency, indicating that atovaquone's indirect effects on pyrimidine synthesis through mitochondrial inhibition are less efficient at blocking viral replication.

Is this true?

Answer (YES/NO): NO